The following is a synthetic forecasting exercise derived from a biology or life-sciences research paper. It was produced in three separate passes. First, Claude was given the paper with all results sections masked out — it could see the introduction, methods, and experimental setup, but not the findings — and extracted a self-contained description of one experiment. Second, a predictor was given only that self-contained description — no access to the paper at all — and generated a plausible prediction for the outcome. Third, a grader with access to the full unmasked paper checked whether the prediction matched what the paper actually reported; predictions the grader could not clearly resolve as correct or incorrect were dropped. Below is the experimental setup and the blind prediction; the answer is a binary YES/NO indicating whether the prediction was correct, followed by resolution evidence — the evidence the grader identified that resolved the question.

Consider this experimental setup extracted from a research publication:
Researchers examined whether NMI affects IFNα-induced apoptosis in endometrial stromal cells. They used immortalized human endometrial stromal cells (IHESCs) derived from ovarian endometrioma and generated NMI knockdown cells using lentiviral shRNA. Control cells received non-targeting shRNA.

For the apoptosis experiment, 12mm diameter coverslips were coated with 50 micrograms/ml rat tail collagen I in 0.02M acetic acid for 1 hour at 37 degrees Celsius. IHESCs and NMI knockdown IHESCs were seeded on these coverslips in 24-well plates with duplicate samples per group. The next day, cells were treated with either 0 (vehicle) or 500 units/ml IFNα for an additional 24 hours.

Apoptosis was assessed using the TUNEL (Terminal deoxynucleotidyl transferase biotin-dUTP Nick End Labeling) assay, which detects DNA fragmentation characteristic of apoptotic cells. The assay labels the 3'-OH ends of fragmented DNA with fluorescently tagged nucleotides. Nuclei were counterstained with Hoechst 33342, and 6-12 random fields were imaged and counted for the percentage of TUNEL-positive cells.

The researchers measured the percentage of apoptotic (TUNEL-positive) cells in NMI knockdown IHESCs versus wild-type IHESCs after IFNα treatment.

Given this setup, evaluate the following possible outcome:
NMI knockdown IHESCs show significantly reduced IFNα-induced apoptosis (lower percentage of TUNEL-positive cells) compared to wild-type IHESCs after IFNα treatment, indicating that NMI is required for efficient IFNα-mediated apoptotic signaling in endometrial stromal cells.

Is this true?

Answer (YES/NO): YES